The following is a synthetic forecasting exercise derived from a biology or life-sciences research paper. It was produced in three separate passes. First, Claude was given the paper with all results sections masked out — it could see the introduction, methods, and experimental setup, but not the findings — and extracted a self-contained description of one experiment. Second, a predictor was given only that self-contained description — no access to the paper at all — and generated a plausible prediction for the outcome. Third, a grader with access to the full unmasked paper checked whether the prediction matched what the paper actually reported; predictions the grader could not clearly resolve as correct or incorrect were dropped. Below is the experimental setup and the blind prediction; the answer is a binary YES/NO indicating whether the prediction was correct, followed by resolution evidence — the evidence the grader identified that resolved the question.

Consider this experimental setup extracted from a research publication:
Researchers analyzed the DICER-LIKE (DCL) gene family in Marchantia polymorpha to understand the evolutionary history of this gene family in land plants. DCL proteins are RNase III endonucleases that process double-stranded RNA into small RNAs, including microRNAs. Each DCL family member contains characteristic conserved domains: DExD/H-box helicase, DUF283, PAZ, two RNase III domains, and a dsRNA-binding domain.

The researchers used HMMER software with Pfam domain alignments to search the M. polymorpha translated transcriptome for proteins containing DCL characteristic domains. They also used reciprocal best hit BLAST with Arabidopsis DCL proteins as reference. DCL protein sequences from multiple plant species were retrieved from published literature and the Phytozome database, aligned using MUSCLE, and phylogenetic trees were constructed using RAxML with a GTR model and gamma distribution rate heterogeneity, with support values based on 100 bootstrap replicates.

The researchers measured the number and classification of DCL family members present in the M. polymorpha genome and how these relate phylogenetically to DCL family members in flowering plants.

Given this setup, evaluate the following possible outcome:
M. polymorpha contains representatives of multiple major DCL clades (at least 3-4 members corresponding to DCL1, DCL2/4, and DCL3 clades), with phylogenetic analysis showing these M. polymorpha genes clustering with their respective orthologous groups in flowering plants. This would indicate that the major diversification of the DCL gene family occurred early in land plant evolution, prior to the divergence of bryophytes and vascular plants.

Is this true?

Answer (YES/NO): YES